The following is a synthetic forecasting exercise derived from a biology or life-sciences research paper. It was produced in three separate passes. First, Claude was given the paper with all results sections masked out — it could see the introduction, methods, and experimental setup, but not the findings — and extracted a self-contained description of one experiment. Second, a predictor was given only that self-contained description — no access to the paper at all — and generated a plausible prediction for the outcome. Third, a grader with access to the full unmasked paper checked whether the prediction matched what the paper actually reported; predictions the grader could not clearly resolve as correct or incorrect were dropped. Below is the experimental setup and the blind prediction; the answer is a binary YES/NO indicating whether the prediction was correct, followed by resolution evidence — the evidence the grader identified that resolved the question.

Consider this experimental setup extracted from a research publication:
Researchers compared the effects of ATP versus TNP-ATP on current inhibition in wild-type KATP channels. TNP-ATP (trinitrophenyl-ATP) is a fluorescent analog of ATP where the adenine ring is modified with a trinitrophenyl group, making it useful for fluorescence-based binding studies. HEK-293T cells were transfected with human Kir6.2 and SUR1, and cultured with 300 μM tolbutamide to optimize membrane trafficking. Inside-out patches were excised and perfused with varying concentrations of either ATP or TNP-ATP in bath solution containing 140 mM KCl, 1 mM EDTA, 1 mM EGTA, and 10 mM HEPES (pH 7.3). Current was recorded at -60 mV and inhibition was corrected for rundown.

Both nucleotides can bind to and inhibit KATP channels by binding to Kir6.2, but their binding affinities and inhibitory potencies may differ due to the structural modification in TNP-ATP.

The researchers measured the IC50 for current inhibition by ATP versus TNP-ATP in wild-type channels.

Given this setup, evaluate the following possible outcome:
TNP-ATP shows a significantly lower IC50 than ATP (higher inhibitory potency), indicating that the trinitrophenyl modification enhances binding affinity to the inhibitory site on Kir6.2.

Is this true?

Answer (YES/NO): YES